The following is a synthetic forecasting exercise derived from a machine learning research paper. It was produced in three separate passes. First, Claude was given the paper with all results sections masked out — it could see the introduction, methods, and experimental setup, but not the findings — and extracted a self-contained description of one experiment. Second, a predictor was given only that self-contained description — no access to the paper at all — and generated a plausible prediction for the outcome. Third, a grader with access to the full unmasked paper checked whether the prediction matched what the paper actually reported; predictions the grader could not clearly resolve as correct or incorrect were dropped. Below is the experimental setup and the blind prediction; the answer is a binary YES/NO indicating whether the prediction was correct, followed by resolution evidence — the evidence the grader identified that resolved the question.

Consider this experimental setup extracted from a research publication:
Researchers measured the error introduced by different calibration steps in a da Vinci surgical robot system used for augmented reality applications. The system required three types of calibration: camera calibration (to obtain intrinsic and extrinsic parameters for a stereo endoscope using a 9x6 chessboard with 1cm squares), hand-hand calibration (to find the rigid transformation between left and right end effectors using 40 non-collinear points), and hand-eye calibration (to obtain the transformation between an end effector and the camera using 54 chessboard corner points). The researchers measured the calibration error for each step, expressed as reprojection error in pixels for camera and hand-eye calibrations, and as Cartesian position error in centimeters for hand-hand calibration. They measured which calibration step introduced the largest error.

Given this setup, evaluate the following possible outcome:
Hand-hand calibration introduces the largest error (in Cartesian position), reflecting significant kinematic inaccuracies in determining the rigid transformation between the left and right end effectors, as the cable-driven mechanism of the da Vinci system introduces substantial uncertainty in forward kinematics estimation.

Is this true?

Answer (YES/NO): NO